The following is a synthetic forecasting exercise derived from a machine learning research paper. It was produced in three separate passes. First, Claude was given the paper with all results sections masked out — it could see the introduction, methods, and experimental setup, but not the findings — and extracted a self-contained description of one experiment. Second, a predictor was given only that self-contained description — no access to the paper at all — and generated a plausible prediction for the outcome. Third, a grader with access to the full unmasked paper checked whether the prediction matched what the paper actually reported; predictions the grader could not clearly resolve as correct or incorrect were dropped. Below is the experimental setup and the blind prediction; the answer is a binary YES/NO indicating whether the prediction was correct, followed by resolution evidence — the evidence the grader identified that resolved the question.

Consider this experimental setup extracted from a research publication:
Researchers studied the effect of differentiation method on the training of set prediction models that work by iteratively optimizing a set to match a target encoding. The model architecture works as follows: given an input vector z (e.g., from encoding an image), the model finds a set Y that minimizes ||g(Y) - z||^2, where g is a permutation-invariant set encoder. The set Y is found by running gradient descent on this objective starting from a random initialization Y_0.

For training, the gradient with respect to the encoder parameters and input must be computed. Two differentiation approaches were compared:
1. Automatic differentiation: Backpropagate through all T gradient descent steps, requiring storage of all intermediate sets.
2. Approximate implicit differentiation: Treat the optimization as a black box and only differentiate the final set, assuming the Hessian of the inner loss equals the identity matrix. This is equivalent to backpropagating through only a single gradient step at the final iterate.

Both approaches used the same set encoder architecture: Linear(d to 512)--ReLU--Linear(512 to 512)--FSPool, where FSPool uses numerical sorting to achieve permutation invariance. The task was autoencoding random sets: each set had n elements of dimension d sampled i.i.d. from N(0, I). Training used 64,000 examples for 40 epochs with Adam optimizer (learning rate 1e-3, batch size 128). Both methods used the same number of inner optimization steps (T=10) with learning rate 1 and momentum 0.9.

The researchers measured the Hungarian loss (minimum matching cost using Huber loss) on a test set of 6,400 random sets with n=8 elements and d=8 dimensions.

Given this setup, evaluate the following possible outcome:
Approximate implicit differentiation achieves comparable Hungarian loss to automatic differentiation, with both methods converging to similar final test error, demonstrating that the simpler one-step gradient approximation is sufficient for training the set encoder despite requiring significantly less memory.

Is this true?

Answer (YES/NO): YES